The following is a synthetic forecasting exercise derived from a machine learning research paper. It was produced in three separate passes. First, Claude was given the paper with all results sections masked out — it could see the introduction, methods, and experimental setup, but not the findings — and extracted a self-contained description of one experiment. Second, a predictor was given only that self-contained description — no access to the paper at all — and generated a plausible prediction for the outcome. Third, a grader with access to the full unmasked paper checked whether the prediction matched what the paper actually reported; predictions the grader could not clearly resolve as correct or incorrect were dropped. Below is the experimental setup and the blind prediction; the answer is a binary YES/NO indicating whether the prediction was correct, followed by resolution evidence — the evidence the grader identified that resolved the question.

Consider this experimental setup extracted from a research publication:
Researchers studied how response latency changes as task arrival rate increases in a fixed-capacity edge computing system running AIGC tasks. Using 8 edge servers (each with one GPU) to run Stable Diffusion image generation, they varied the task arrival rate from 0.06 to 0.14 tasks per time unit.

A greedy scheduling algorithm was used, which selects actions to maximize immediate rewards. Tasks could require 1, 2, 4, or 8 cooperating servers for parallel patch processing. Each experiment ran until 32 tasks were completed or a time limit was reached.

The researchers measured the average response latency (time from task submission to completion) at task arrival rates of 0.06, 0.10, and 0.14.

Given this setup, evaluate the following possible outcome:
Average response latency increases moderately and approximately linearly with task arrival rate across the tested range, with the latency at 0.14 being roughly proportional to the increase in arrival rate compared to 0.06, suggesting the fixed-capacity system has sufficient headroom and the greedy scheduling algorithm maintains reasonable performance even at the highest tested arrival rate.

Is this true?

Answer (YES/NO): NO